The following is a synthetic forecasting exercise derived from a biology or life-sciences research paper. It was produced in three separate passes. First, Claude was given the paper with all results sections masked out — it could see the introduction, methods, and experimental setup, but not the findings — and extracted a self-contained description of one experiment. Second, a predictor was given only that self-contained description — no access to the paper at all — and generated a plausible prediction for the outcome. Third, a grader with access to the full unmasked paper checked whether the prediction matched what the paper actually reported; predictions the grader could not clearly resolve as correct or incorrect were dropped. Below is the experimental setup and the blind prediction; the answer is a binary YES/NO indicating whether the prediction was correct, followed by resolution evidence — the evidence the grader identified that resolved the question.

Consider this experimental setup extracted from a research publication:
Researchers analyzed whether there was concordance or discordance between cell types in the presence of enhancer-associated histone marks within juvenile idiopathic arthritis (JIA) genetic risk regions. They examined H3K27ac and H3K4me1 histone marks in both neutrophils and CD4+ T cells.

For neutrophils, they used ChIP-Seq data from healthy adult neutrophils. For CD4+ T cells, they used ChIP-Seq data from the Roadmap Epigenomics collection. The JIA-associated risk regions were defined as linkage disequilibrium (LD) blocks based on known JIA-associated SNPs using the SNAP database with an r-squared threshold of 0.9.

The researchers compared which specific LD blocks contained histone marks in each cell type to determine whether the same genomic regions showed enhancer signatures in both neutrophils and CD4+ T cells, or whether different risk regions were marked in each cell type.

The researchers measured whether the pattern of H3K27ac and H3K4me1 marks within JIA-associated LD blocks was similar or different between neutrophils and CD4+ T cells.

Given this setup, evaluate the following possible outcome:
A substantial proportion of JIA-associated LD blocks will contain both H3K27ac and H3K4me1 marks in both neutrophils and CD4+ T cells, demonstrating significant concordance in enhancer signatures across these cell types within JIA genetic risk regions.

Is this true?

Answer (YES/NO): YES